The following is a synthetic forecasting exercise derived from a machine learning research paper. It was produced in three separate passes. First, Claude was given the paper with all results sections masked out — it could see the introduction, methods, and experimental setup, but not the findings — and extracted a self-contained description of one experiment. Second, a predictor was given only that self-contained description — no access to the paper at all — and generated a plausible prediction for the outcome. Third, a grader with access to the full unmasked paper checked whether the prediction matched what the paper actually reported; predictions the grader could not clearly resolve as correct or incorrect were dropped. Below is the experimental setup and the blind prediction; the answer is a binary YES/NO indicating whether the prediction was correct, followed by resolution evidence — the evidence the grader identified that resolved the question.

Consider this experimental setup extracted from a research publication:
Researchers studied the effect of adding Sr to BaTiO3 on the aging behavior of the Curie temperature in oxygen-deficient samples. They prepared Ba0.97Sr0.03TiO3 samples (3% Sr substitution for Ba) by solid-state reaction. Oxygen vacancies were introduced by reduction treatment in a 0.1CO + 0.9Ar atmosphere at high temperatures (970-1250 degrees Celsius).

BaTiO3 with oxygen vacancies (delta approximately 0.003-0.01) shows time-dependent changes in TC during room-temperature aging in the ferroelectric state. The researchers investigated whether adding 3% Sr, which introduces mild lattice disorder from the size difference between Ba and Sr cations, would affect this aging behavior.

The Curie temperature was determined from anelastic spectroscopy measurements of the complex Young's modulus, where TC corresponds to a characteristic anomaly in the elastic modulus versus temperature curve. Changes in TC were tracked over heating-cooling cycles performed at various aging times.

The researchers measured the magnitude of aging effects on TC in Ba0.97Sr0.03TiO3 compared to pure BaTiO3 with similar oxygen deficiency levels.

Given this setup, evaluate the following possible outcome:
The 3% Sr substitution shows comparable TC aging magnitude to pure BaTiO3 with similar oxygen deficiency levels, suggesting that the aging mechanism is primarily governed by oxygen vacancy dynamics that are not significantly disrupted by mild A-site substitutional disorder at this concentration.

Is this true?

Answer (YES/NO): NO